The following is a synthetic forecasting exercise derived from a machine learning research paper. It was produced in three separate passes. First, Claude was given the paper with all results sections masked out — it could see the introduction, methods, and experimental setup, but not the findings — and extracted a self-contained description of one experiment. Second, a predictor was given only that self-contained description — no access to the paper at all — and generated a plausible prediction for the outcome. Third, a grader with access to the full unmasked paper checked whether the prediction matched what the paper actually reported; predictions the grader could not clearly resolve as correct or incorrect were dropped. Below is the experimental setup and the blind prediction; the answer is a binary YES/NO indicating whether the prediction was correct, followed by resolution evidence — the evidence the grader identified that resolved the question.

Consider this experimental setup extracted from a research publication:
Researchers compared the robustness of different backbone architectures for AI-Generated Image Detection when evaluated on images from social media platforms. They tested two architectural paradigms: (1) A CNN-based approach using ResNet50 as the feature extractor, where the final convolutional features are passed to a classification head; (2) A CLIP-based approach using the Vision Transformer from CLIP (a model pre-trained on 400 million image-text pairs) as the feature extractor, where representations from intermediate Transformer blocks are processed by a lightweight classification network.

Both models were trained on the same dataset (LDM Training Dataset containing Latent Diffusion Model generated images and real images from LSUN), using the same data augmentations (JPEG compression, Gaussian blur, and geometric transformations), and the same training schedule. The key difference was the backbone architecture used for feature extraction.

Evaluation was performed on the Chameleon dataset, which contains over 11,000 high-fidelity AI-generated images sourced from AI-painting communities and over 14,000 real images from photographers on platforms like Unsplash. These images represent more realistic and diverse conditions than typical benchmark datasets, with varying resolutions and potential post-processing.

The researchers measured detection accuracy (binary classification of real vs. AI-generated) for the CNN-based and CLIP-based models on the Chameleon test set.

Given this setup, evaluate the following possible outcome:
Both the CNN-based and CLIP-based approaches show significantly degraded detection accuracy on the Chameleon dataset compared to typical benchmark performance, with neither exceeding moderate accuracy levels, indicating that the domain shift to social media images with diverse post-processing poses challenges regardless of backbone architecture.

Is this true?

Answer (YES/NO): YES